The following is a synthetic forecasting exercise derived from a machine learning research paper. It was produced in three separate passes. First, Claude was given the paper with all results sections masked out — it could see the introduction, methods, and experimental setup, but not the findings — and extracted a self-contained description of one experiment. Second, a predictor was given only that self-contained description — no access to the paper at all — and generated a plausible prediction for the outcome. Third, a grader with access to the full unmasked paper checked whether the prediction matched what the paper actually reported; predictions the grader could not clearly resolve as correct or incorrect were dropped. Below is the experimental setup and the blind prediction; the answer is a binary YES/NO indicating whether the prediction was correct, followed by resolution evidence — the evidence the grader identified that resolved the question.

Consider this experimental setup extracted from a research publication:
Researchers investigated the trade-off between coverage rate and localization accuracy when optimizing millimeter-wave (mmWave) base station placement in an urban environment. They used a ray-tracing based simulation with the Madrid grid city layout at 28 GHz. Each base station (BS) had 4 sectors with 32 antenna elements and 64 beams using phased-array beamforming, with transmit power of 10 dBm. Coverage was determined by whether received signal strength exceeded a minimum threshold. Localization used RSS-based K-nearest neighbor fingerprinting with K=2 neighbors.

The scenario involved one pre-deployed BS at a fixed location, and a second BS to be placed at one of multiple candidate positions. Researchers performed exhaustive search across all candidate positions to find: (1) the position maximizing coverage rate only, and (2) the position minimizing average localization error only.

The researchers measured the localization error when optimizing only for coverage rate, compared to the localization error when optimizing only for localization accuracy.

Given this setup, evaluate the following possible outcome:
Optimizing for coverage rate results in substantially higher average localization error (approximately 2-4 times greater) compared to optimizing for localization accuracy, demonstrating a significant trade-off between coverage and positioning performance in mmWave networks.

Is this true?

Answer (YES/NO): NO